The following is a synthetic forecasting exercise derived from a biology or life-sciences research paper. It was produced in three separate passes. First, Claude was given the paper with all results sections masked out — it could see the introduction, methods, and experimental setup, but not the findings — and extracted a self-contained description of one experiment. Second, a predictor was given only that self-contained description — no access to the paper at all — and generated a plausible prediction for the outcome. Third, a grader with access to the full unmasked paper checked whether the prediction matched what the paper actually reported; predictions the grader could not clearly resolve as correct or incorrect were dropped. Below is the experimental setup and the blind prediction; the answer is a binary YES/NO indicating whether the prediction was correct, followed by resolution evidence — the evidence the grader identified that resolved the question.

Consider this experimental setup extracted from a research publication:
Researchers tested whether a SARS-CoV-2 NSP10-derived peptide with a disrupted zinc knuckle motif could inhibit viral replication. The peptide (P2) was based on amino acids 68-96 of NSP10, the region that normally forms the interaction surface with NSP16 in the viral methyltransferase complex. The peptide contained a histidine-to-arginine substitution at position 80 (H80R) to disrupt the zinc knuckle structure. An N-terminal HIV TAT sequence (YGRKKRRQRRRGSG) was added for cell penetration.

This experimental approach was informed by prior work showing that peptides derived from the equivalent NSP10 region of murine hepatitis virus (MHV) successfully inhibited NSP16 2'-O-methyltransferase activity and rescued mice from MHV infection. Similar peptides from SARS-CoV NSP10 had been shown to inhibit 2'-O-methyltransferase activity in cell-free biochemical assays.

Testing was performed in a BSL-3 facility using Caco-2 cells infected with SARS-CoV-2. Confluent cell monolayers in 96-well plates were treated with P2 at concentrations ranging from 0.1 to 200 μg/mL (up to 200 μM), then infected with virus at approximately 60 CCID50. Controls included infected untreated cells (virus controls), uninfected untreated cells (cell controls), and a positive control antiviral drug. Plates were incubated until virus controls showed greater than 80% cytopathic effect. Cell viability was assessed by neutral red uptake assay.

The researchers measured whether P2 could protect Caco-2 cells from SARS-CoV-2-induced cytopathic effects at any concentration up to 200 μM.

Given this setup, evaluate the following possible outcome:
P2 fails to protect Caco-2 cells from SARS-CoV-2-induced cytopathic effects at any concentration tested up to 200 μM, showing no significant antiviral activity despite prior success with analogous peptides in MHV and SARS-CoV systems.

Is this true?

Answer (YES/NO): YES